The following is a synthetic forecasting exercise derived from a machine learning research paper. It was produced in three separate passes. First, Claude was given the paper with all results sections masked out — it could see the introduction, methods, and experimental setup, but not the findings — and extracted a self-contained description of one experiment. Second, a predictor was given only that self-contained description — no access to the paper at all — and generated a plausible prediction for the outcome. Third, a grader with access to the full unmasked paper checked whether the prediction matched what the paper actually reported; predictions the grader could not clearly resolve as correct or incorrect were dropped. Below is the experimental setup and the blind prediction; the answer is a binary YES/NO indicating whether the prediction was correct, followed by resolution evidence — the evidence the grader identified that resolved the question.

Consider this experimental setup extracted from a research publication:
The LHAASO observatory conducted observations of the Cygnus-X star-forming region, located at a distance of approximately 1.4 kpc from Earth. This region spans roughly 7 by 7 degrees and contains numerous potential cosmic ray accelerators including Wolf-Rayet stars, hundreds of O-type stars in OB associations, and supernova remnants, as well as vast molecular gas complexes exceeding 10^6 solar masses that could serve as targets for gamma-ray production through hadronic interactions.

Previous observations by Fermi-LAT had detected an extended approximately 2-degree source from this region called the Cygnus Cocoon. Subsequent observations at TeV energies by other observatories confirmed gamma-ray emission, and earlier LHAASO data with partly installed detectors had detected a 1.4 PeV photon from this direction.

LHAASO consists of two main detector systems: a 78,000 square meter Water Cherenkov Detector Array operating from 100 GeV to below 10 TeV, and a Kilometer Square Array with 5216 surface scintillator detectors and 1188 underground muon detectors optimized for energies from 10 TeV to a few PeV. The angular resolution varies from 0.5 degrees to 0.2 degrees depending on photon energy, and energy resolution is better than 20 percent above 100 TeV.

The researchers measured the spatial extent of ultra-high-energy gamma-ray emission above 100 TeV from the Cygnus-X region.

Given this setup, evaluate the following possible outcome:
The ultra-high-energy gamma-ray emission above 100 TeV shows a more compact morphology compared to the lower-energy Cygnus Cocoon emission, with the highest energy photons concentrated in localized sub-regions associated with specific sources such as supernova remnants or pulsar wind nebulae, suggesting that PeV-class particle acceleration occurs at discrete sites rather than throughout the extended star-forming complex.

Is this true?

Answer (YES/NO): NO